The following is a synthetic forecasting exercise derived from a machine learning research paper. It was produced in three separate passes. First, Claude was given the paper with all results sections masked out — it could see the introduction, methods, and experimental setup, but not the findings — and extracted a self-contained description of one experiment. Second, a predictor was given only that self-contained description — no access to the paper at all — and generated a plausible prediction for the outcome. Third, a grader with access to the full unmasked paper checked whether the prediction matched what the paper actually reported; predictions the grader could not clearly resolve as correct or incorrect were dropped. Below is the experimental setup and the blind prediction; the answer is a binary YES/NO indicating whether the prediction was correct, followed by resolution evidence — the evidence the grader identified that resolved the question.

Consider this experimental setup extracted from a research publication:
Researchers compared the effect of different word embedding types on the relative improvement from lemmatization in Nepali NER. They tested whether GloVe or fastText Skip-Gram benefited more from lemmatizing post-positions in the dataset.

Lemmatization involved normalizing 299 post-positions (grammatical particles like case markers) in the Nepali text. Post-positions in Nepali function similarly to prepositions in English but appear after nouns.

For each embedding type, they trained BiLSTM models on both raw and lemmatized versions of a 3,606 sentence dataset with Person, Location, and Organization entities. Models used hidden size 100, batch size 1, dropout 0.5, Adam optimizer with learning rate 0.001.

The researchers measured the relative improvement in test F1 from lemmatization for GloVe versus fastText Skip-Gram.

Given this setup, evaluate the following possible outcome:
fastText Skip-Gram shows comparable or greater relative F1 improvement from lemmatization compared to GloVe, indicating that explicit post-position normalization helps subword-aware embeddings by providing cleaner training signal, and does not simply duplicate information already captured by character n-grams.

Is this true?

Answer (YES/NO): NO